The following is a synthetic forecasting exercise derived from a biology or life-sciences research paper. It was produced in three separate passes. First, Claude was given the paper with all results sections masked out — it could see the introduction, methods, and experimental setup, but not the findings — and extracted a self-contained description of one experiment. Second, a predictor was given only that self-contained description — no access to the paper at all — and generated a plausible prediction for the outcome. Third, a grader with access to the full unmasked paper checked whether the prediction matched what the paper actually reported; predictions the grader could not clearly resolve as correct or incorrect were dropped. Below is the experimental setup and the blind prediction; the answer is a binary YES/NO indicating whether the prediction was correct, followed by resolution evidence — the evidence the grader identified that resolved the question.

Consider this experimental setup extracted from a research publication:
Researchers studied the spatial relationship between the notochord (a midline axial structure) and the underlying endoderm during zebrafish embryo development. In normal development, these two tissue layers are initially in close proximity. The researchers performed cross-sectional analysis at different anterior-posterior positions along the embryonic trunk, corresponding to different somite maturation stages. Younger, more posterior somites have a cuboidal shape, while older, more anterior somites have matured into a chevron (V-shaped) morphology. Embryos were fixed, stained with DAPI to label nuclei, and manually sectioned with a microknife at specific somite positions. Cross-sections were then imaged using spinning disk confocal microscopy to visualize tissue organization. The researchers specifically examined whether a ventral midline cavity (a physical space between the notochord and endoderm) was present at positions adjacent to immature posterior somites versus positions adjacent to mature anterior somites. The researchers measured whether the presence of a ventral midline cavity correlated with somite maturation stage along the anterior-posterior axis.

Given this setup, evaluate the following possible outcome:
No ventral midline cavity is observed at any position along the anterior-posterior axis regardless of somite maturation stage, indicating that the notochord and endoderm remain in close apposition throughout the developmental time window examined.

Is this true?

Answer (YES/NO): NO